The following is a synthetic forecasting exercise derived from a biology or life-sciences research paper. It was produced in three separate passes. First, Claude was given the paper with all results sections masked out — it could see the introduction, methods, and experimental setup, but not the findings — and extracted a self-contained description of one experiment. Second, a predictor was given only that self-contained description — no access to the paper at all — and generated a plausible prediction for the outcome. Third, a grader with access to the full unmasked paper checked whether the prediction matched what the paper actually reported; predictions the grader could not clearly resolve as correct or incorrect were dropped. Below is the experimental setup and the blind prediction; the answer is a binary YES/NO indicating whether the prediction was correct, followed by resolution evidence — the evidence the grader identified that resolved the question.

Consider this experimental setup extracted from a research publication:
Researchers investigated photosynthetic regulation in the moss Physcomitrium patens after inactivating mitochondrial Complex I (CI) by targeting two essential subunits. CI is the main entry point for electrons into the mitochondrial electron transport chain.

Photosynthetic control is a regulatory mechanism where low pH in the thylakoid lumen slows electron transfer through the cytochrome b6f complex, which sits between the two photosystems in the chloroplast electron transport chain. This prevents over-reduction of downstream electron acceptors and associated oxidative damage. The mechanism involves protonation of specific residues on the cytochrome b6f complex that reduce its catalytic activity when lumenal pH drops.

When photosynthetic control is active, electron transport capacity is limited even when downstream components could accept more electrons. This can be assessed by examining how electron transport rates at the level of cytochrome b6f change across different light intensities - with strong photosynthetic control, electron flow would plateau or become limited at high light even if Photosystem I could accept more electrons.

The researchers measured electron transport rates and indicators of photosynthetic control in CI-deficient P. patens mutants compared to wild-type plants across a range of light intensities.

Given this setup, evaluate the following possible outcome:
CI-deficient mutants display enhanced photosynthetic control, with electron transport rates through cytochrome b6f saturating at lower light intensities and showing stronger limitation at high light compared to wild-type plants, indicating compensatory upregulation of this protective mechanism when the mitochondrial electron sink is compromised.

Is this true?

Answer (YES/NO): NO